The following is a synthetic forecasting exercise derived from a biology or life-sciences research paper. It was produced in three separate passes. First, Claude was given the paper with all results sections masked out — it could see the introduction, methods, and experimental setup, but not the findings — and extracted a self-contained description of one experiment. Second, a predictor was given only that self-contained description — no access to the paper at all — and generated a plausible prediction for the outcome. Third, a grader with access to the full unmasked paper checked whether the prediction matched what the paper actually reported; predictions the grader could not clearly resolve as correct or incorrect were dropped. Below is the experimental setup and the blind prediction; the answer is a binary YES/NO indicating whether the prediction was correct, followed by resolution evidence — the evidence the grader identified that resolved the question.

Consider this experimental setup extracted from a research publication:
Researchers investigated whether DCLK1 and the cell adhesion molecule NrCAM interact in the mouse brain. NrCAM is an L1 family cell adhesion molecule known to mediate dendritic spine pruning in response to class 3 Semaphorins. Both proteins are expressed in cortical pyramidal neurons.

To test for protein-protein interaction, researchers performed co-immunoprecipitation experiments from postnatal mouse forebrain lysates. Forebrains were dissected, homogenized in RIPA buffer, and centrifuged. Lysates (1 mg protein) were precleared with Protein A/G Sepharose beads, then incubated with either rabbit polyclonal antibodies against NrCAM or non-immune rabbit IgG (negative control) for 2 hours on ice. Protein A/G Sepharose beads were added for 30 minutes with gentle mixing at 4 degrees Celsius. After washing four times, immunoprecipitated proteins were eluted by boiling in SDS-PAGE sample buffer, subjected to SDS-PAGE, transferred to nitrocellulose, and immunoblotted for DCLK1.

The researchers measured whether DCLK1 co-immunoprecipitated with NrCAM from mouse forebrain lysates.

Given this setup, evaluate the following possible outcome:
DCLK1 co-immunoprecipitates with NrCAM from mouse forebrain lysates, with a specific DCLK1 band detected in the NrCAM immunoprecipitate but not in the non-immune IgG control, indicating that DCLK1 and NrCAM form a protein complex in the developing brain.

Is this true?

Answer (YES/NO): YES